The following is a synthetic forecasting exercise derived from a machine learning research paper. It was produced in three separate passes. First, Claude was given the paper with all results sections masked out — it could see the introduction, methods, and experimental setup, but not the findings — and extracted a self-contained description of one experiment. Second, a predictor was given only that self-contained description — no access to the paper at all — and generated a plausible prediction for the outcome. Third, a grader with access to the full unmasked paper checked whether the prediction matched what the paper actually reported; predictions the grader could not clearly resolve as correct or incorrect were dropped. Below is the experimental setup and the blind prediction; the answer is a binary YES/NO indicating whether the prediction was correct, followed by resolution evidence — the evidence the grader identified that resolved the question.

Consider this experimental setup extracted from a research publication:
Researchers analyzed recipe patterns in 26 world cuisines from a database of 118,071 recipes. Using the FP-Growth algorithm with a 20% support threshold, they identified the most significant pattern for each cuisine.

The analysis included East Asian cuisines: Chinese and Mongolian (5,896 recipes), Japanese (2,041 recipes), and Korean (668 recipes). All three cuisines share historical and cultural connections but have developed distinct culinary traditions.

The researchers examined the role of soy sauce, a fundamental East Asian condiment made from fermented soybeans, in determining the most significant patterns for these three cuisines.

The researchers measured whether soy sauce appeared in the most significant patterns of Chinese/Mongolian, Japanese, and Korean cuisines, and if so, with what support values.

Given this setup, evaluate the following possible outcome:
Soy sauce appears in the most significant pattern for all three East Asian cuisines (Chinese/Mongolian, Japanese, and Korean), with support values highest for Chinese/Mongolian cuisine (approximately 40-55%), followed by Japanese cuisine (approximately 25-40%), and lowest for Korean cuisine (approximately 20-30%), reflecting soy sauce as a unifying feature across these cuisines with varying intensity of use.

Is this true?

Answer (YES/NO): NO